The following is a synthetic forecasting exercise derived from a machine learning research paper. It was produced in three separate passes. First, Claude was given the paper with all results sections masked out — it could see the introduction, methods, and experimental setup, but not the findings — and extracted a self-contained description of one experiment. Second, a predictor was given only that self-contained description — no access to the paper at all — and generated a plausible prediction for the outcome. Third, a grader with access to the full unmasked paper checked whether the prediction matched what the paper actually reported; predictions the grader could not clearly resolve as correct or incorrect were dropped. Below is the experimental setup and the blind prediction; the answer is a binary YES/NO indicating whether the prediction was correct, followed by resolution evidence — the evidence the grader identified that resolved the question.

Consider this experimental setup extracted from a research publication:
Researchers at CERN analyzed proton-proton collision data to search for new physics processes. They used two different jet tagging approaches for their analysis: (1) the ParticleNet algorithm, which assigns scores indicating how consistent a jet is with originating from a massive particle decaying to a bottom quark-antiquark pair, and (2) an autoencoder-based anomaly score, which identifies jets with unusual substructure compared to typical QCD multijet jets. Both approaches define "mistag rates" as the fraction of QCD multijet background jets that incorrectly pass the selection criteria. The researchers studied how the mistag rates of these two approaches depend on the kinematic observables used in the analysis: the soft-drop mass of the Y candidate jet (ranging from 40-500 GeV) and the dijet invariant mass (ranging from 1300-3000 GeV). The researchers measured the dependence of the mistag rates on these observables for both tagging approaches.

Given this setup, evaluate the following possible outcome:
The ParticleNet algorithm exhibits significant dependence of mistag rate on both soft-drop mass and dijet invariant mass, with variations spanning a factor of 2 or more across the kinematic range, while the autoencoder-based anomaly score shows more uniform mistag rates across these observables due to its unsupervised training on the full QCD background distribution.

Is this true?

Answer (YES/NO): NO